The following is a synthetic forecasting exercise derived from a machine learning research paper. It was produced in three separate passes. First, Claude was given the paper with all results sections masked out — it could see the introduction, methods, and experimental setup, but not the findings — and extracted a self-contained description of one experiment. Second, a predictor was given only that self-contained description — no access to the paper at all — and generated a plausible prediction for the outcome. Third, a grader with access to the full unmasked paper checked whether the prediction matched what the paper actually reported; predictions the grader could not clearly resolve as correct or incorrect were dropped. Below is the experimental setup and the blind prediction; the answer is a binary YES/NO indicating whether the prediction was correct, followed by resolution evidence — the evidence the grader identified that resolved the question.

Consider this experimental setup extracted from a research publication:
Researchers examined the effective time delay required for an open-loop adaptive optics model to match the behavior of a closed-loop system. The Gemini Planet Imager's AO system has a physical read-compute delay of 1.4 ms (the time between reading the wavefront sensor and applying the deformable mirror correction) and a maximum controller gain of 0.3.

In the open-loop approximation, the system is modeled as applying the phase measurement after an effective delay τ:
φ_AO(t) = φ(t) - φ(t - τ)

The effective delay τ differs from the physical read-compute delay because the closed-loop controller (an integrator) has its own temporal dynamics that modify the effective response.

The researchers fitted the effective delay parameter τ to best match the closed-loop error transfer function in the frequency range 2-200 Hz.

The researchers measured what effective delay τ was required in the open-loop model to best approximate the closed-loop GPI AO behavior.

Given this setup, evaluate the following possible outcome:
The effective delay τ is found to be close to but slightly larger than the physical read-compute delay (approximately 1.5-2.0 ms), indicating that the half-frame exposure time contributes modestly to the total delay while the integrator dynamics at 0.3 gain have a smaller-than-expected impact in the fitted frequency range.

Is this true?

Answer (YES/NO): NO